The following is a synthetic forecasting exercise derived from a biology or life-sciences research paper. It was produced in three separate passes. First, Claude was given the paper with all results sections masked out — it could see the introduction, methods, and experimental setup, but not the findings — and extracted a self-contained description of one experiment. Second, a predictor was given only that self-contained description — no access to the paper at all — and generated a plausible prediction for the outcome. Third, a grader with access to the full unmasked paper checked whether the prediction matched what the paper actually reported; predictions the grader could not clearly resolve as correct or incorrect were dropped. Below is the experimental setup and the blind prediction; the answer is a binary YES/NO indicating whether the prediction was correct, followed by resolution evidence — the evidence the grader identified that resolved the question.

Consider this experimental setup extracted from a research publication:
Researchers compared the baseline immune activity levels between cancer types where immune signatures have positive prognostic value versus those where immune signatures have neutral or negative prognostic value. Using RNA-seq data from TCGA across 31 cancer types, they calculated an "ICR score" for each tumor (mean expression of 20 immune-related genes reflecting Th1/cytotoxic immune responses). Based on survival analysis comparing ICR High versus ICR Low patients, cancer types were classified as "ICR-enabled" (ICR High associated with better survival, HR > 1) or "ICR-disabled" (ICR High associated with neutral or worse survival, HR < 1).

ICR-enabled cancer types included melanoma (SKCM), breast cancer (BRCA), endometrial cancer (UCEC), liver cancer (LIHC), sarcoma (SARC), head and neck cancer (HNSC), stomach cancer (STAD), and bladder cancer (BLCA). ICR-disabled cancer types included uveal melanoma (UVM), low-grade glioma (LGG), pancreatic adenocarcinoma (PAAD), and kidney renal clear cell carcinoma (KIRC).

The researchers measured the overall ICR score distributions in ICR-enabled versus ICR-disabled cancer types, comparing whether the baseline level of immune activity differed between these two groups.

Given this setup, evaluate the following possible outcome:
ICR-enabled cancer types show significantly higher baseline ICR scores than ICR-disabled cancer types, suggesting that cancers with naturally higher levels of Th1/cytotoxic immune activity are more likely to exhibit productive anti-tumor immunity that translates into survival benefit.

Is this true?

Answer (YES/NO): YES